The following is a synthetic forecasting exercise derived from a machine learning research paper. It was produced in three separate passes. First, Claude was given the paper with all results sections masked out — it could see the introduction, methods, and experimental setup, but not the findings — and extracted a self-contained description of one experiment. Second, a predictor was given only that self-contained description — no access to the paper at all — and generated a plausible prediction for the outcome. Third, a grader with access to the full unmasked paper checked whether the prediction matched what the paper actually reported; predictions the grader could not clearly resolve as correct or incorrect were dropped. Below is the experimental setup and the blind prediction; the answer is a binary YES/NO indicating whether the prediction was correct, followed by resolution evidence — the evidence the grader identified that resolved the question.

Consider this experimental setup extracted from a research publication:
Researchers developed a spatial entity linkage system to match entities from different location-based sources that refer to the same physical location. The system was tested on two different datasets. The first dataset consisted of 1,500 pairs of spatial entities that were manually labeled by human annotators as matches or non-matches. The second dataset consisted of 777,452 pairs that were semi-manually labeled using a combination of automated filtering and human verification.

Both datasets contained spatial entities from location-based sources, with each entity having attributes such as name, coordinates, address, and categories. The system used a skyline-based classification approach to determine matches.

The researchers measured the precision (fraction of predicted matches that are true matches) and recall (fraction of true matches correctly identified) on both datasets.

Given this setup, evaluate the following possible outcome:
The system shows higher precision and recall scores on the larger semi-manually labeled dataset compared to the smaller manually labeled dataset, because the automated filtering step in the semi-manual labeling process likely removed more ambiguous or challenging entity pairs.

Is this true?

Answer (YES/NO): NO